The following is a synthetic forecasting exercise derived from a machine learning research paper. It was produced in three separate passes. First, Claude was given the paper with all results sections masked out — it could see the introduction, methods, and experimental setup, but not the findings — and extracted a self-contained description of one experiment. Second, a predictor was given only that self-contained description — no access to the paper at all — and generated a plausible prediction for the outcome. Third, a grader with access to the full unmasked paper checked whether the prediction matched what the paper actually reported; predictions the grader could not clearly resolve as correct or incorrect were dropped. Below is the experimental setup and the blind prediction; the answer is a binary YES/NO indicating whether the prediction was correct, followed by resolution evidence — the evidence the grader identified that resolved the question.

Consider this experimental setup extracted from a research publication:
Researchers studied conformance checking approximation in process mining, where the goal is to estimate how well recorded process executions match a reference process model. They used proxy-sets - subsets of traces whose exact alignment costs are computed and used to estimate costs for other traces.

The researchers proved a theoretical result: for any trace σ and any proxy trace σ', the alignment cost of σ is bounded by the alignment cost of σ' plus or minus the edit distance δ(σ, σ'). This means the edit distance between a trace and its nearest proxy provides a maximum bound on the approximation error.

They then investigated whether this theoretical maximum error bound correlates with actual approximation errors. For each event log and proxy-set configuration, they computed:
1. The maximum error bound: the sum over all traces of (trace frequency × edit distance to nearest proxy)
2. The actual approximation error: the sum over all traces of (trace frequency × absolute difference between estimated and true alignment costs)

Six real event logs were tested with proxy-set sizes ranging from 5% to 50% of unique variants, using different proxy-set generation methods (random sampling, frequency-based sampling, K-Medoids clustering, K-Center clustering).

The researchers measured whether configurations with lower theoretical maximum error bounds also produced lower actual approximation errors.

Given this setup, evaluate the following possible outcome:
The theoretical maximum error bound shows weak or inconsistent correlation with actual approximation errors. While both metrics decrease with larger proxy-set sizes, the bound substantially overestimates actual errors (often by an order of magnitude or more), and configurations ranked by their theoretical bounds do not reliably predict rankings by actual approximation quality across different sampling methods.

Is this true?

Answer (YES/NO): NO